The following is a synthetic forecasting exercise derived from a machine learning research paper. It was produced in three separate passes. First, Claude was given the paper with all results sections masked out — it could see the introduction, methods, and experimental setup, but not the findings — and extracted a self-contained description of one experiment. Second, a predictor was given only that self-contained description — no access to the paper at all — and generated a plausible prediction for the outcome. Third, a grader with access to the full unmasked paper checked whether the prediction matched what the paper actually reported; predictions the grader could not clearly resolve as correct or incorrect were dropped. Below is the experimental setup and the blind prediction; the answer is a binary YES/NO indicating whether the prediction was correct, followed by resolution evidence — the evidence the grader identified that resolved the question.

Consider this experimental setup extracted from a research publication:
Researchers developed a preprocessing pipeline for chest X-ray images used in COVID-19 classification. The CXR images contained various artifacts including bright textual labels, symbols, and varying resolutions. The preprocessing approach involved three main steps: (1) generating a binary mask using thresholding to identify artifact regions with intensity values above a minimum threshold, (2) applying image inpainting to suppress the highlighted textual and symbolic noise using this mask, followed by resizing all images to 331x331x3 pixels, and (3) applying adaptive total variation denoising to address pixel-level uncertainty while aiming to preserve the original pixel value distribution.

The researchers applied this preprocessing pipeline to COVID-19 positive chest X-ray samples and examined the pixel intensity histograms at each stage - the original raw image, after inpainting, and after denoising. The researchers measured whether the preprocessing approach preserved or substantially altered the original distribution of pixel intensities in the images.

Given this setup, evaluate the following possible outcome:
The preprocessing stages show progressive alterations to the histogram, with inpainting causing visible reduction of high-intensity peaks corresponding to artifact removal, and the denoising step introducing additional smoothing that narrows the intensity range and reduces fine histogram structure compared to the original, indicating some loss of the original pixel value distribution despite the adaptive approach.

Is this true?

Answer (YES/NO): NO